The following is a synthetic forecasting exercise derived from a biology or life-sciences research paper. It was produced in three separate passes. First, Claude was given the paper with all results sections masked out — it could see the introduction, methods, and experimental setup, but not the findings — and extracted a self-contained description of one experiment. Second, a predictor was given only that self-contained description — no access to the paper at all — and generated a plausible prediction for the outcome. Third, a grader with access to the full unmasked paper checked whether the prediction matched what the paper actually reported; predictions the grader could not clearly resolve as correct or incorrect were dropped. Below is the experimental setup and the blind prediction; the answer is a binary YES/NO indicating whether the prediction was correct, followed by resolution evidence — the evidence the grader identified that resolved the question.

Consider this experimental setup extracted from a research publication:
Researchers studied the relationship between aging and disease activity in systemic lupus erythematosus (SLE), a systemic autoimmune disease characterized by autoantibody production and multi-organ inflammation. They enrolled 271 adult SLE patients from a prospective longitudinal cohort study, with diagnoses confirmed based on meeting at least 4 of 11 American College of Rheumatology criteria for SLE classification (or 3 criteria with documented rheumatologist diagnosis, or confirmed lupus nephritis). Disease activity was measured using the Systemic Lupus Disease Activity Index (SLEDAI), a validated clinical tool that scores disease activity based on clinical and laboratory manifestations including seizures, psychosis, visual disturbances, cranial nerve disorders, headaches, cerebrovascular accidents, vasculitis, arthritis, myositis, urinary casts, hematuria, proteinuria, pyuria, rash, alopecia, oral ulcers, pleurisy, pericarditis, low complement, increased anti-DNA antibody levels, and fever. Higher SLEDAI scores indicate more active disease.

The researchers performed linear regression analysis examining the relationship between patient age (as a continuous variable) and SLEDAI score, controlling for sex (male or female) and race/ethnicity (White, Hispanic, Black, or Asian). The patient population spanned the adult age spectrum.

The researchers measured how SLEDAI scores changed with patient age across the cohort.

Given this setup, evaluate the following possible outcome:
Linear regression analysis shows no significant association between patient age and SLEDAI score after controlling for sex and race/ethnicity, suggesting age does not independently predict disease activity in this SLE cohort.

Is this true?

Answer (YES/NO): NO